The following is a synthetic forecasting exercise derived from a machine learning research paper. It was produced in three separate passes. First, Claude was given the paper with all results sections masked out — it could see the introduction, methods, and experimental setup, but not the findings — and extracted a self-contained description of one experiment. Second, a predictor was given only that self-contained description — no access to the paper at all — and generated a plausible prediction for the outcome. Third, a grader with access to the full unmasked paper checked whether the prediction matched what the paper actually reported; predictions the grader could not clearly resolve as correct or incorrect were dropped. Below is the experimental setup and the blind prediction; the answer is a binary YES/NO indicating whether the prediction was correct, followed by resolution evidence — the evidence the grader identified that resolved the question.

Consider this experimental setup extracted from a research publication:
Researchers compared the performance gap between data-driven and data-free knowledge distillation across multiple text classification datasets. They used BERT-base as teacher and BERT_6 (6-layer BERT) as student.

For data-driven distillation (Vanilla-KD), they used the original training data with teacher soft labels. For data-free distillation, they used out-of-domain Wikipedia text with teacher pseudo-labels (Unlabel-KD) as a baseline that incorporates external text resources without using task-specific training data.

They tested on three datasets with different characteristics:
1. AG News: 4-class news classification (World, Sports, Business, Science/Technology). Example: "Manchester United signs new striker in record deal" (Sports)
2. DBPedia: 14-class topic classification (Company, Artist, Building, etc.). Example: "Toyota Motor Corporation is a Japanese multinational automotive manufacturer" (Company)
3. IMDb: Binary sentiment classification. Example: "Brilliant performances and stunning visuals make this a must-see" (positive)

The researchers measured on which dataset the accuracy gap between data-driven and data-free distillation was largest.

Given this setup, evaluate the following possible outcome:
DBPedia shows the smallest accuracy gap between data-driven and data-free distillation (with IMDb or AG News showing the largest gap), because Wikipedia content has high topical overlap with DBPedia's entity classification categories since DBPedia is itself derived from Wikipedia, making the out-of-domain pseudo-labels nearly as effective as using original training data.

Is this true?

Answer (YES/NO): YES